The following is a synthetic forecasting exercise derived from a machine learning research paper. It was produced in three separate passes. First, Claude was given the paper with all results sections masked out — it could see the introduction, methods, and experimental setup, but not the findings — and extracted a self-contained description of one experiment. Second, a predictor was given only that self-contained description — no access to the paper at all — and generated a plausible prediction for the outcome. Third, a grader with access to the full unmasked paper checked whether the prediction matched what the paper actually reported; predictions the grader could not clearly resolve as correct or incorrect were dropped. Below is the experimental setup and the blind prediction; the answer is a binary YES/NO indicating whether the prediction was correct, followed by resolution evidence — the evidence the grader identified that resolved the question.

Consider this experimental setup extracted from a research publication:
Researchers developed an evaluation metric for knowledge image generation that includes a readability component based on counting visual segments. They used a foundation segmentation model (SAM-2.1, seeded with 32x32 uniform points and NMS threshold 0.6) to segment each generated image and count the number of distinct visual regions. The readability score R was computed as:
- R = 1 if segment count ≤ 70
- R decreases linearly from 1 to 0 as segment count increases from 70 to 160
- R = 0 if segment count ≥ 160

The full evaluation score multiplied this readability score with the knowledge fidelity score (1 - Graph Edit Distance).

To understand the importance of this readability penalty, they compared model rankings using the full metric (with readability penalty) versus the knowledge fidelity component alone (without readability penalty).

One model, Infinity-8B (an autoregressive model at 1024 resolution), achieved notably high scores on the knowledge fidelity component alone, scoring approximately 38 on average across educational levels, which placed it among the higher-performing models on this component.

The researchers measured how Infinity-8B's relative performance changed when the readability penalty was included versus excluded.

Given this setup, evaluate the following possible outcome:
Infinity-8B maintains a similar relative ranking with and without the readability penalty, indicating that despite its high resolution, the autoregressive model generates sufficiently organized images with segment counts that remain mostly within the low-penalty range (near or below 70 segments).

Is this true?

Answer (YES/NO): NO